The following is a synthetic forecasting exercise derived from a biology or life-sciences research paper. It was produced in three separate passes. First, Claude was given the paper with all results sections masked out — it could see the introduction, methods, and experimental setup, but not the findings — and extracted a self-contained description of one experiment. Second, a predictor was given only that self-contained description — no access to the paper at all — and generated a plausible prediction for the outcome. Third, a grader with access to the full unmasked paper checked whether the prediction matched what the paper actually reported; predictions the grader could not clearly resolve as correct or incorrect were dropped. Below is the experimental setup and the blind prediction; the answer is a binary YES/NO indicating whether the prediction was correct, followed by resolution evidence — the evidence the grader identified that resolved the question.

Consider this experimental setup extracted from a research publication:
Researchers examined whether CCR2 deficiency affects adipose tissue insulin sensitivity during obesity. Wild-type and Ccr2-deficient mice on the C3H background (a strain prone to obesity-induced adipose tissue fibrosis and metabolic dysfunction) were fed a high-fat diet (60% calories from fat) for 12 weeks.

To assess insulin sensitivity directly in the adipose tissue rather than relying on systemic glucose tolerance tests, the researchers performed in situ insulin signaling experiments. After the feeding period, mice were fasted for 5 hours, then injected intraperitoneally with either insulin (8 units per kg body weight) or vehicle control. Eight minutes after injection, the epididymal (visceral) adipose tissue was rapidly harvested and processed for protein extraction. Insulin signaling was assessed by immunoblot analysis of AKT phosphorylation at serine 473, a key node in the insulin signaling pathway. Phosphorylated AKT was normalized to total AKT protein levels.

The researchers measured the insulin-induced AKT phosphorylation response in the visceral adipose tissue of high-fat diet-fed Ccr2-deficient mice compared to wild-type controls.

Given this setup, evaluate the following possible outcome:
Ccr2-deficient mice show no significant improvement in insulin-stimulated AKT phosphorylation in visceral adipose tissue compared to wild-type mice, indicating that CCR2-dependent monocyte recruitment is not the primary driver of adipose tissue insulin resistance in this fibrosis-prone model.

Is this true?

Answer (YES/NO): NO